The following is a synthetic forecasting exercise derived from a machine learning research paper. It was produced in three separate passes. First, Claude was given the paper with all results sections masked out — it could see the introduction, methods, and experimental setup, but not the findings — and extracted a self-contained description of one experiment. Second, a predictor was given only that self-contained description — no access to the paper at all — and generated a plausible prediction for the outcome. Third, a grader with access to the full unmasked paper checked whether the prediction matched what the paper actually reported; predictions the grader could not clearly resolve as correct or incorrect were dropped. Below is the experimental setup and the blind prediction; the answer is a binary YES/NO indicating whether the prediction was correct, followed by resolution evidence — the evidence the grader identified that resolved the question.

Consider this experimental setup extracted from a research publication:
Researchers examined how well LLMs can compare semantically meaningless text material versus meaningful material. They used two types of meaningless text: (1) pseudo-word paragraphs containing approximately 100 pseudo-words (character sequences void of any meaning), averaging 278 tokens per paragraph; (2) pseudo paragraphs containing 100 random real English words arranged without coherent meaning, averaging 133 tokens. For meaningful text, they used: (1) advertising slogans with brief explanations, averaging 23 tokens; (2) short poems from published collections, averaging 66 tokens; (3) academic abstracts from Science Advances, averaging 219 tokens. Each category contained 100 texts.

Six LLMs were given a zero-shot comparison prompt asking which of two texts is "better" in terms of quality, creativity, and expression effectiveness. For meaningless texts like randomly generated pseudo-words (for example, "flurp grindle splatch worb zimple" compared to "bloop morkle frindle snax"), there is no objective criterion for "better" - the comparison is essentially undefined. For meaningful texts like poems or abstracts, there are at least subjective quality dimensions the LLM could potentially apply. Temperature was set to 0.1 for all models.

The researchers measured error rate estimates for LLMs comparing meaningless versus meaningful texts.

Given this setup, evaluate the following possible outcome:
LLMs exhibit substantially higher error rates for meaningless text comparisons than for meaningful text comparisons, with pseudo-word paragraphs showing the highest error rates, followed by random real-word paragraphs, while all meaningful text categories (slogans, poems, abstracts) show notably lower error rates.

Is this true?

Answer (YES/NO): NO